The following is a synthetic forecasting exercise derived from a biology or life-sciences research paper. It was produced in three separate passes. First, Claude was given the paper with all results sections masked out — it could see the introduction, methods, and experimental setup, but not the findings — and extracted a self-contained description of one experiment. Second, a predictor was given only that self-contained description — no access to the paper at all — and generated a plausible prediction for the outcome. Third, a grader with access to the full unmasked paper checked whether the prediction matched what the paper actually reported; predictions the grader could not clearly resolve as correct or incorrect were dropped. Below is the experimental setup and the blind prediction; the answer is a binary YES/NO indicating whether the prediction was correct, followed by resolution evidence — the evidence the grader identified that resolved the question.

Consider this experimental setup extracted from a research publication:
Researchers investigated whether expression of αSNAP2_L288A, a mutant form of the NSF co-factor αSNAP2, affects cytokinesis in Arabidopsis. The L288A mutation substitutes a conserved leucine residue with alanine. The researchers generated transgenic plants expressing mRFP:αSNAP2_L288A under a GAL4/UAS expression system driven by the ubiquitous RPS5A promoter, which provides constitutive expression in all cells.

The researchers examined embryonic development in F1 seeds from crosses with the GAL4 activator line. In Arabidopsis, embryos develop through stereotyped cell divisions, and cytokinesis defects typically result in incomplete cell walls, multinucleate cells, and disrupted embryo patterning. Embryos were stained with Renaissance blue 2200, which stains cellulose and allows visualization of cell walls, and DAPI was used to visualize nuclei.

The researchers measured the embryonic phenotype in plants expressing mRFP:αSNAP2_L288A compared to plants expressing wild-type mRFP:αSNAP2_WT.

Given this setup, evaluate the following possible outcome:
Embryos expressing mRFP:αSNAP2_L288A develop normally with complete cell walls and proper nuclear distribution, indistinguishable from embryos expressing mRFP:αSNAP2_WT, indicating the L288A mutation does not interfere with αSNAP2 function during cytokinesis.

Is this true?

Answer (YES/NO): NO